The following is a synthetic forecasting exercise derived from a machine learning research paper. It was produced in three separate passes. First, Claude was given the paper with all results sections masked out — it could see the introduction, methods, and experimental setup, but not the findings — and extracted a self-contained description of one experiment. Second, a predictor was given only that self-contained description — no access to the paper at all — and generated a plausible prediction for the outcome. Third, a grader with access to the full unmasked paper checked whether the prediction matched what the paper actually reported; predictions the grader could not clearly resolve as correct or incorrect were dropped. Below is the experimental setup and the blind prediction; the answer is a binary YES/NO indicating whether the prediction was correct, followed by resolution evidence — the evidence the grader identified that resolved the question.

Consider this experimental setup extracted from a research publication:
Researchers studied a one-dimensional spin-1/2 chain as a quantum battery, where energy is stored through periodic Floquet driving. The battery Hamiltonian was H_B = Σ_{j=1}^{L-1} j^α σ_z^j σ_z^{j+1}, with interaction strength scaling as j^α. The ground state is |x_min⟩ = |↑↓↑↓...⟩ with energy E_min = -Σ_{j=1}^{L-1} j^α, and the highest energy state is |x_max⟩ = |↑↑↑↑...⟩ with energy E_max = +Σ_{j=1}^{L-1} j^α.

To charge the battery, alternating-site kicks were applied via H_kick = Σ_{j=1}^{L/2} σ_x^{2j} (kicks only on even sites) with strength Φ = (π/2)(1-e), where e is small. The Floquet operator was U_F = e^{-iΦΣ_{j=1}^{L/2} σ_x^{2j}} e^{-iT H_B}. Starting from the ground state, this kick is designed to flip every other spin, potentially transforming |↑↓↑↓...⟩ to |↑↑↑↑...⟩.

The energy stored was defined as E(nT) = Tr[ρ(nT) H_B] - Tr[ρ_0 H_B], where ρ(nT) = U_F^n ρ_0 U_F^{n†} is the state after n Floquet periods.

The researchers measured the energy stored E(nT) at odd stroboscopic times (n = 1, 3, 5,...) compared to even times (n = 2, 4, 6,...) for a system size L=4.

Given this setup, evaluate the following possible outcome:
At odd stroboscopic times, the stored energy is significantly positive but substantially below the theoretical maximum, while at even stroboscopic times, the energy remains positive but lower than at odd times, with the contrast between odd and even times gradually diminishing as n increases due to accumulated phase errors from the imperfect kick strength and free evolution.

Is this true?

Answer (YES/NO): NO